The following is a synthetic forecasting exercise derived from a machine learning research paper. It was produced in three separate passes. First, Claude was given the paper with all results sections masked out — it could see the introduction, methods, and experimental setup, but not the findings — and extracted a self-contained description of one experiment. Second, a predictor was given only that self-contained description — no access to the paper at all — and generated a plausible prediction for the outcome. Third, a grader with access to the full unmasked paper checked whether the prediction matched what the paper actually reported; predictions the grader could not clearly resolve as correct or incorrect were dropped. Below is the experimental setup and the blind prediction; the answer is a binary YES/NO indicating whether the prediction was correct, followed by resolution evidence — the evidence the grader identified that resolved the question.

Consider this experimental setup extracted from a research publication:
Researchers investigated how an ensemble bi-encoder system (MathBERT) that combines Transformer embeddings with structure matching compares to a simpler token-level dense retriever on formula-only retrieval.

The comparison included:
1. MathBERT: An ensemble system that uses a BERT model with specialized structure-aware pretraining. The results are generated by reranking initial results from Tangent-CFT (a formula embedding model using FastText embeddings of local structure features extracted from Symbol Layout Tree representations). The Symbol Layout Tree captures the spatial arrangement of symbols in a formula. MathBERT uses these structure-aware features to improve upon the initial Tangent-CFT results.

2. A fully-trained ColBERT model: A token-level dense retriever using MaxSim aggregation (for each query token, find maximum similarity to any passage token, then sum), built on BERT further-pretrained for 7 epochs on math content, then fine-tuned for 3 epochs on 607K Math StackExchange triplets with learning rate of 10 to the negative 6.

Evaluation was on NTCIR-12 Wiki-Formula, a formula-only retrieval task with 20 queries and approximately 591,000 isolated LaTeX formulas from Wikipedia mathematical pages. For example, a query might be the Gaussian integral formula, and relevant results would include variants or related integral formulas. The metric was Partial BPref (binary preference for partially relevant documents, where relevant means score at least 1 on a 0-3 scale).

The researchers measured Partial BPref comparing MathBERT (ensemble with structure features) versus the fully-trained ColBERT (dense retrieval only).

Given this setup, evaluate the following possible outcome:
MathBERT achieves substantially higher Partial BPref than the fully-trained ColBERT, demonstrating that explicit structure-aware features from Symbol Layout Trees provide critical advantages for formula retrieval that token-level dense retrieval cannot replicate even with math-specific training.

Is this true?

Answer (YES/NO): NO